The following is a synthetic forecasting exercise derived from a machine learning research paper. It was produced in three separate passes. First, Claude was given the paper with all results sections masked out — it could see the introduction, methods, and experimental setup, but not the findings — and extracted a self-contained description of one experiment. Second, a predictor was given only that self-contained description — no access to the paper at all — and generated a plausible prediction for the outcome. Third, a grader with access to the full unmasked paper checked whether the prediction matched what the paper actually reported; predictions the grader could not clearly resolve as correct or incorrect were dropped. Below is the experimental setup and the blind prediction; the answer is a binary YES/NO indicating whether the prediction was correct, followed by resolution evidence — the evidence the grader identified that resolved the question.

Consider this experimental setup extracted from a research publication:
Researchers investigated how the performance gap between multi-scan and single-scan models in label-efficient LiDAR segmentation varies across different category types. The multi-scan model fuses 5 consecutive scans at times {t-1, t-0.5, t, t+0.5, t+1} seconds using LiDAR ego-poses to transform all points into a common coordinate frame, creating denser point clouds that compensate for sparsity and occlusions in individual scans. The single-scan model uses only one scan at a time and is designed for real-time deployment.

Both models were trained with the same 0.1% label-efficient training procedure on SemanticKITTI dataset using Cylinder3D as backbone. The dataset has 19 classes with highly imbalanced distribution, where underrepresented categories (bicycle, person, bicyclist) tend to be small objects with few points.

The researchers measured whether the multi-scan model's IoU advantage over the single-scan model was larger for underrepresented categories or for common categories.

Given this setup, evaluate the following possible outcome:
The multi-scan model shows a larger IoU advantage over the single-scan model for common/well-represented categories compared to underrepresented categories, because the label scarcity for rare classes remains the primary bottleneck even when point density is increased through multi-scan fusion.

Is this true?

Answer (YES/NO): NO